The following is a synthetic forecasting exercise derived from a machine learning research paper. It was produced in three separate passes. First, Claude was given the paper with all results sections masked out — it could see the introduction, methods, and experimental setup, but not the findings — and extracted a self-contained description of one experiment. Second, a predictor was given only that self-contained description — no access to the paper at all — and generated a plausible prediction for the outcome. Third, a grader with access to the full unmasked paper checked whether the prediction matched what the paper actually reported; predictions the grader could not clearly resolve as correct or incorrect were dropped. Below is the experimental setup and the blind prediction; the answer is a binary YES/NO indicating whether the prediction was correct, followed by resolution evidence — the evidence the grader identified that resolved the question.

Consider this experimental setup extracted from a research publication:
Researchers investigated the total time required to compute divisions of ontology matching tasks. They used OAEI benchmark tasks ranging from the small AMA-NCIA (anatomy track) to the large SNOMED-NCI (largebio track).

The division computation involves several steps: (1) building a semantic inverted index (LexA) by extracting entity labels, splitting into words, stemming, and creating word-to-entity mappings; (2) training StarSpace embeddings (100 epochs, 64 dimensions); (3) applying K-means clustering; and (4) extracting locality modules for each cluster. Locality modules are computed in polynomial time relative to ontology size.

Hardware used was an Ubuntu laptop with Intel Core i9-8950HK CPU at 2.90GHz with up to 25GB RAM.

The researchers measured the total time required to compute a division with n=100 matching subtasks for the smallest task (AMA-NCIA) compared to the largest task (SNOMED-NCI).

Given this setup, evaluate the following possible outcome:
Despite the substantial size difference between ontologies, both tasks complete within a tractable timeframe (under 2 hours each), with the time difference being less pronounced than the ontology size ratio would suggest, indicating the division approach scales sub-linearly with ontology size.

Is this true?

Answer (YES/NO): YES